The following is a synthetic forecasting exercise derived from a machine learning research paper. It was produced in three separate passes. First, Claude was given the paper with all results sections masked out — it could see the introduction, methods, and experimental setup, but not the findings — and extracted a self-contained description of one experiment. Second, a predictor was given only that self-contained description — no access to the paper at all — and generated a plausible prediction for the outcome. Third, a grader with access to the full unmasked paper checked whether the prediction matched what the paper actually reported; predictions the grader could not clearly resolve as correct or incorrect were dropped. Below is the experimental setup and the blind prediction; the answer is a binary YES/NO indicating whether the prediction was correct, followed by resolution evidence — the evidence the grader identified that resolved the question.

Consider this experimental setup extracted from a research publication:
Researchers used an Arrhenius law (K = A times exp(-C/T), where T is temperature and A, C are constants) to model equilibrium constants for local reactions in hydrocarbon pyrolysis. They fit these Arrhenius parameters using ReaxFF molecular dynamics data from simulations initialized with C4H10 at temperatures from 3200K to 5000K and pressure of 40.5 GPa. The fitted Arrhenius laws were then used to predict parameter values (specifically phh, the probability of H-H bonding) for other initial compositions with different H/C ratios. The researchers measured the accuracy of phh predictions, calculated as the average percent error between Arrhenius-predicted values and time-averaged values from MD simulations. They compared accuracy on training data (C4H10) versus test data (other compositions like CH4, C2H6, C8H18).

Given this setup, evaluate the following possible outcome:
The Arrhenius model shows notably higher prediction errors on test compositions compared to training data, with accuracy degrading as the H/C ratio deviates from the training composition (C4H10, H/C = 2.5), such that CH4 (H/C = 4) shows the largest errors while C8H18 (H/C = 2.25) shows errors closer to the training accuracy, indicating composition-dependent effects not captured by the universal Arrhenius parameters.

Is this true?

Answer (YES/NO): NO